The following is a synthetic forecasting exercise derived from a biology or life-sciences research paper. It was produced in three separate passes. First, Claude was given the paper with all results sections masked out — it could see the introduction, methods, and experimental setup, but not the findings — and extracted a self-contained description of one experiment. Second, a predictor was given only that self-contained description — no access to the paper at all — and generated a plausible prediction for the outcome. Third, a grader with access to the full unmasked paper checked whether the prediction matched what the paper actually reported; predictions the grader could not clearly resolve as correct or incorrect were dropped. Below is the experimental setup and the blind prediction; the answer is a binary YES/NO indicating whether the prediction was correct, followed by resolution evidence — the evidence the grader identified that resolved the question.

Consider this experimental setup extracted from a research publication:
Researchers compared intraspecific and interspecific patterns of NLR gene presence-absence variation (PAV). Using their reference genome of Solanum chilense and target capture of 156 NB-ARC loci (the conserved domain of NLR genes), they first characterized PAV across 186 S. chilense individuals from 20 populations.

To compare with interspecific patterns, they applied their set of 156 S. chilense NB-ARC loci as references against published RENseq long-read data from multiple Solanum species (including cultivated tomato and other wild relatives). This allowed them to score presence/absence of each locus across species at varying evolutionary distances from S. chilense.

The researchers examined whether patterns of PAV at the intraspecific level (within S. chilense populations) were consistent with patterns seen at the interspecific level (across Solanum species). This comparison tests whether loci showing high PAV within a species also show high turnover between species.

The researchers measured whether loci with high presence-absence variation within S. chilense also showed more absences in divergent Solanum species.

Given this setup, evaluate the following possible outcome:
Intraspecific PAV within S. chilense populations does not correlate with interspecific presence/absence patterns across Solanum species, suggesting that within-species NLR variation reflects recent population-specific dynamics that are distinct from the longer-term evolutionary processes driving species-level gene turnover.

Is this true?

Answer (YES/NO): NO